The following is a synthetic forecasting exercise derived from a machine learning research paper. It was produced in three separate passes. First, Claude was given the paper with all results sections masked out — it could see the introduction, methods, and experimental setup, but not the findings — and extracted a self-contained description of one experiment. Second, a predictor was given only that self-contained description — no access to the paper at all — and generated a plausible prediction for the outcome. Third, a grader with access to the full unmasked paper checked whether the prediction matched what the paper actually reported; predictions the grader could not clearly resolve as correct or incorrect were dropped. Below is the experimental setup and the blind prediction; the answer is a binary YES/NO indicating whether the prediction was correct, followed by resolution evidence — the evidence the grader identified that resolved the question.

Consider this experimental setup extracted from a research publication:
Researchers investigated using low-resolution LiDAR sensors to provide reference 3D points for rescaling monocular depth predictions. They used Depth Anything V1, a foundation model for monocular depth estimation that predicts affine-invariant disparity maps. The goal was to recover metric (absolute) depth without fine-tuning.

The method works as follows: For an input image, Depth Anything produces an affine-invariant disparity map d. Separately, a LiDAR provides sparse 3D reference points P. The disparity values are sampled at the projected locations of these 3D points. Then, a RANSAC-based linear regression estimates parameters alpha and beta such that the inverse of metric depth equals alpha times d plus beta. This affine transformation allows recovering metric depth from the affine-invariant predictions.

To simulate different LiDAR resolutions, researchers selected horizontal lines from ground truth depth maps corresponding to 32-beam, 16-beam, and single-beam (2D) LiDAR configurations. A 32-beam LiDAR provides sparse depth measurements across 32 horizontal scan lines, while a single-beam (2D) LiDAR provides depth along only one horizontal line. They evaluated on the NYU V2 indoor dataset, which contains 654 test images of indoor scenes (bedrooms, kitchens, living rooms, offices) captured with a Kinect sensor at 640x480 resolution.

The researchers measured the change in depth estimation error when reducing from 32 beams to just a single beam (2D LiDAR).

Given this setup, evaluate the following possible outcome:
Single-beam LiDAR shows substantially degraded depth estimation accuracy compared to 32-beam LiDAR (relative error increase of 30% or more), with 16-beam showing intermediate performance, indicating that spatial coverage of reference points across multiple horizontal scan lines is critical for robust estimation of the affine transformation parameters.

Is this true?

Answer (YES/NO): NO